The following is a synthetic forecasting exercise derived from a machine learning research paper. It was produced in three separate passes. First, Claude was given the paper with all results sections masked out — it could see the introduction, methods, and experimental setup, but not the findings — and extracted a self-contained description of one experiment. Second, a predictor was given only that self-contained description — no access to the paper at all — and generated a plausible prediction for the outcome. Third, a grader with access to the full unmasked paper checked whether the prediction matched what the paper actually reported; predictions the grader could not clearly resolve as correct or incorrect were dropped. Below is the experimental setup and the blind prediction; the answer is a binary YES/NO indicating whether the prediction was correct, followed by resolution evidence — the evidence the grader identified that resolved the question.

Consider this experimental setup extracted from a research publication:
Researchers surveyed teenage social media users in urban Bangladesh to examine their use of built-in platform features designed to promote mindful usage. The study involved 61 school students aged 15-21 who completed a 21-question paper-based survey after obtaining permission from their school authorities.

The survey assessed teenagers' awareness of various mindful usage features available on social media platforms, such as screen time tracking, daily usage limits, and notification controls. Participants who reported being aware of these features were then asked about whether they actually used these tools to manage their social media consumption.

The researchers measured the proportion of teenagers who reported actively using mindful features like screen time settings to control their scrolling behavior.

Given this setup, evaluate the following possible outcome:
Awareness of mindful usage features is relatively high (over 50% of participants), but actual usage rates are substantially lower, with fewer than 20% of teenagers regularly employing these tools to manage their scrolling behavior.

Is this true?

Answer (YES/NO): NO